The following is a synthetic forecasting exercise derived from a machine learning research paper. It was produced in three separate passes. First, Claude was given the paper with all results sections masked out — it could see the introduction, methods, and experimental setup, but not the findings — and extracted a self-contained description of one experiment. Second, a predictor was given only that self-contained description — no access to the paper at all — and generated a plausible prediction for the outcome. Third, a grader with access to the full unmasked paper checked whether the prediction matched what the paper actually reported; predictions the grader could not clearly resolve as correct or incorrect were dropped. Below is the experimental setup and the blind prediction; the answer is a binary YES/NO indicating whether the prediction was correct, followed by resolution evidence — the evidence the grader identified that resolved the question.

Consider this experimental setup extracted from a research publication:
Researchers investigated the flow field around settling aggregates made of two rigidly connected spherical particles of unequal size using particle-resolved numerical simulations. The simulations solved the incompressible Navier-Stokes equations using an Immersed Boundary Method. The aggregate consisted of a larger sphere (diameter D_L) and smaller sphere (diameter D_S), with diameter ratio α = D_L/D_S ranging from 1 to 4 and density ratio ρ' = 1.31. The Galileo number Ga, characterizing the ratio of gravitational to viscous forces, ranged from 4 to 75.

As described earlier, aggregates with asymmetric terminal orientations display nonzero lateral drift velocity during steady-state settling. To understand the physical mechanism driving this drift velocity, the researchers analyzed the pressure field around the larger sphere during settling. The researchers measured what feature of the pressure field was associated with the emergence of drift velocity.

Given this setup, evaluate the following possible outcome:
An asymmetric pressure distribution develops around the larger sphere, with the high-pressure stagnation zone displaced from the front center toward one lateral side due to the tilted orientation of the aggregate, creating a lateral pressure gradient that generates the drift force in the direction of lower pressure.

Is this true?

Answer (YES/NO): NO